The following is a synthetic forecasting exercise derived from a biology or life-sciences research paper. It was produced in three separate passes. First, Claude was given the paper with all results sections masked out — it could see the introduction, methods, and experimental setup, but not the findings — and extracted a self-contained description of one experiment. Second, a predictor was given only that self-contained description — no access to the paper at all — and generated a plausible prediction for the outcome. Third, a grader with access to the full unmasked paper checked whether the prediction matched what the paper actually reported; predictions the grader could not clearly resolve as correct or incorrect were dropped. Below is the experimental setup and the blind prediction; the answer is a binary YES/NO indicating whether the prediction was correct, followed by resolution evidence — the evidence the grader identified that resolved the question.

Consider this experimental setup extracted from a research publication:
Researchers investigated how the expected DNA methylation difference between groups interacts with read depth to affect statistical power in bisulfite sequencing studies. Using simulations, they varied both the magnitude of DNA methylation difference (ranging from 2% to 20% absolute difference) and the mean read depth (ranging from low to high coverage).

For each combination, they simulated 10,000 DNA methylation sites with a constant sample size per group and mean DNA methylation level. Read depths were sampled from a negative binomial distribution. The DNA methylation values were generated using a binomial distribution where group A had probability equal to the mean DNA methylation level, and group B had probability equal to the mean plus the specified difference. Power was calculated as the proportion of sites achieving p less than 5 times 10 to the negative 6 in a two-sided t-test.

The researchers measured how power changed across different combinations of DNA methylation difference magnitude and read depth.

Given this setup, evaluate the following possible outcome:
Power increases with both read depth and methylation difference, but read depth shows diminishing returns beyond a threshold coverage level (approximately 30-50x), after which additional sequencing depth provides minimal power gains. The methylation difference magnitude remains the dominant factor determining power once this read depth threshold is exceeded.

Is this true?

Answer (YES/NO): YES